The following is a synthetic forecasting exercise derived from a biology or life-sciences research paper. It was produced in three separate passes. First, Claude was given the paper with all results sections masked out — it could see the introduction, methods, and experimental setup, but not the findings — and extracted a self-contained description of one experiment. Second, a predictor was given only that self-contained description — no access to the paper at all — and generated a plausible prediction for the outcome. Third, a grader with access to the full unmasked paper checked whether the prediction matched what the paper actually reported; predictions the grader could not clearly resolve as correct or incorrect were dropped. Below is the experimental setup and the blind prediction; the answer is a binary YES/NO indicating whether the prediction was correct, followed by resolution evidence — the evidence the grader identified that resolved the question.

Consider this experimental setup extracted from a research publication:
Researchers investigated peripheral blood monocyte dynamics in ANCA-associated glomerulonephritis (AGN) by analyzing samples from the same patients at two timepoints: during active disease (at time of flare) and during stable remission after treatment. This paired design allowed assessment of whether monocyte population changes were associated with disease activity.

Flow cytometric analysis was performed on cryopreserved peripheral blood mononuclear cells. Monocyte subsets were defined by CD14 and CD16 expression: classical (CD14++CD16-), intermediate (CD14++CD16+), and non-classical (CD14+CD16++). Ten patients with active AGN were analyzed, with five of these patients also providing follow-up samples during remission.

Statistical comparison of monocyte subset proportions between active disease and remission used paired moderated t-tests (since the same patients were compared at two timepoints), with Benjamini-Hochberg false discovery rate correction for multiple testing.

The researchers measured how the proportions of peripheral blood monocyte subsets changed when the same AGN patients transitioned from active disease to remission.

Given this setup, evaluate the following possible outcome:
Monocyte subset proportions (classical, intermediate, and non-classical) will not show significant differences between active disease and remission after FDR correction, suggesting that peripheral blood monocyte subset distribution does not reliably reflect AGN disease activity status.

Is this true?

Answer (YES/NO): NO